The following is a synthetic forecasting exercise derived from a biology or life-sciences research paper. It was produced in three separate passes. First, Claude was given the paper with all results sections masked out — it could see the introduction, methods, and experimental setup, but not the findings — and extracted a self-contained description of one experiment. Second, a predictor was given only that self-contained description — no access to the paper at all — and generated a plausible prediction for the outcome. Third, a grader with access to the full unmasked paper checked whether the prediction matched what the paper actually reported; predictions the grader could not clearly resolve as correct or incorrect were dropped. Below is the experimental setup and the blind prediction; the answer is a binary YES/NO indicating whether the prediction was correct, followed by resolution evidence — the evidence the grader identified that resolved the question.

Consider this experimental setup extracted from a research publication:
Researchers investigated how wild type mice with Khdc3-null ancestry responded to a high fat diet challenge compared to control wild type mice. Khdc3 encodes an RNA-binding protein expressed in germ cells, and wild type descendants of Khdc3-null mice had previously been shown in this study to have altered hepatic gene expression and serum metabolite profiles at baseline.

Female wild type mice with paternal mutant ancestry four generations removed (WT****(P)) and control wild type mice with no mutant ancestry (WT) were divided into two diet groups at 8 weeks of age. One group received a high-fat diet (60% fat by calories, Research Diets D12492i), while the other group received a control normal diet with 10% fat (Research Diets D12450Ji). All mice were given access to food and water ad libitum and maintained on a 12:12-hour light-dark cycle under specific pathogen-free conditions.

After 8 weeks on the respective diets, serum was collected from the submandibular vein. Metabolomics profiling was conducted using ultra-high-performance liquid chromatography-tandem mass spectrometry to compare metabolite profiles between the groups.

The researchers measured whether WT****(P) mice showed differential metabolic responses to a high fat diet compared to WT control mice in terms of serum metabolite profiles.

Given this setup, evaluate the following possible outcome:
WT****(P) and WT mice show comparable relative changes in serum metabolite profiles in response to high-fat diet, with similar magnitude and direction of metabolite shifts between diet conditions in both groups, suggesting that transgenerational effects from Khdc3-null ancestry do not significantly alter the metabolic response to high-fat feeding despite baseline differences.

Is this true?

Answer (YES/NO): NO